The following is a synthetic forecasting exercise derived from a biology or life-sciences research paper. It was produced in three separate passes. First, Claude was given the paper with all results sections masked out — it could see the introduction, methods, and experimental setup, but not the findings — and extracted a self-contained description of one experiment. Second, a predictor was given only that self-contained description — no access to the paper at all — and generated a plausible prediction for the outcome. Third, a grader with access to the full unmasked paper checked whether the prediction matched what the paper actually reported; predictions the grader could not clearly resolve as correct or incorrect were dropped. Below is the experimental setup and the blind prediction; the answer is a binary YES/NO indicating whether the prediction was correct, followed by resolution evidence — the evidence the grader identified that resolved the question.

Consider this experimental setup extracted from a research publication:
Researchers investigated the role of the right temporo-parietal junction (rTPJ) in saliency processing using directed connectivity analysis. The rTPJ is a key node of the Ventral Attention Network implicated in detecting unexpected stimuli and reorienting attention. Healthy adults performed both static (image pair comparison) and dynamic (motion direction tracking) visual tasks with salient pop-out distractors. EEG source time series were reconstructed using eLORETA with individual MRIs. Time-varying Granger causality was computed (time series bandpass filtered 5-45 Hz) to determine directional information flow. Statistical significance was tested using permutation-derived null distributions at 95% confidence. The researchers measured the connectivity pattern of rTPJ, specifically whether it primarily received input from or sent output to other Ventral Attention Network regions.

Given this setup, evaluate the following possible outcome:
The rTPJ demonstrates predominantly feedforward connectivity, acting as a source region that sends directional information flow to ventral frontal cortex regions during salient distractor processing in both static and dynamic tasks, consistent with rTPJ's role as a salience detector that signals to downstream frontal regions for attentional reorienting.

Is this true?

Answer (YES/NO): NO